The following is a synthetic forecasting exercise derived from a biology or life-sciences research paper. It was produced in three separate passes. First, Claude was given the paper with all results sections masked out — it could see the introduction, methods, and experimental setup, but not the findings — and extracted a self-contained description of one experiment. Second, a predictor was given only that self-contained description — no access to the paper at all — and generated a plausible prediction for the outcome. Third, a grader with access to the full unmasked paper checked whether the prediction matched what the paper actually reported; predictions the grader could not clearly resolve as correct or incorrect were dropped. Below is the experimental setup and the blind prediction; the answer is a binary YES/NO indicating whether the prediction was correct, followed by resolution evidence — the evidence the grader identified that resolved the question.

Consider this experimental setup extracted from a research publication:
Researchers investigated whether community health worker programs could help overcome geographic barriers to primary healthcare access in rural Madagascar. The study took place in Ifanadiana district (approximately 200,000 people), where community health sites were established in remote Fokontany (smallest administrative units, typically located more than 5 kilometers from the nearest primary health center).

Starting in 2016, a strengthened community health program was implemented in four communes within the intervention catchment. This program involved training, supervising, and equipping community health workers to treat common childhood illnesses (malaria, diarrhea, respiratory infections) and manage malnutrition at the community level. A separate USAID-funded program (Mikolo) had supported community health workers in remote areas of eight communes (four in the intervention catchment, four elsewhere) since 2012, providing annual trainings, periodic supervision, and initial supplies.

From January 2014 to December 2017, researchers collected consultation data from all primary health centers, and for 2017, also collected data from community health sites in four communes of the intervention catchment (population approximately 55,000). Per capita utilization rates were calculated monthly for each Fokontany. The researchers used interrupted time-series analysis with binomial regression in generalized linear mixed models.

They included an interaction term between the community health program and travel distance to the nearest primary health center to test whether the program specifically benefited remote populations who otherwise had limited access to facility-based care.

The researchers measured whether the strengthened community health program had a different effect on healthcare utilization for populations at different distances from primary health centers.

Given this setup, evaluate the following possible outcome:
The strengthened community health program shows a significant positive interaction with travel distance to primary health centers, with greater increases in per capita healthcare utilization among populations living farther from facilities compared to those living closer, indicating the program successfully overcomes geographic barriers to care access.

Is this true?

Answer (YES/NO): YES